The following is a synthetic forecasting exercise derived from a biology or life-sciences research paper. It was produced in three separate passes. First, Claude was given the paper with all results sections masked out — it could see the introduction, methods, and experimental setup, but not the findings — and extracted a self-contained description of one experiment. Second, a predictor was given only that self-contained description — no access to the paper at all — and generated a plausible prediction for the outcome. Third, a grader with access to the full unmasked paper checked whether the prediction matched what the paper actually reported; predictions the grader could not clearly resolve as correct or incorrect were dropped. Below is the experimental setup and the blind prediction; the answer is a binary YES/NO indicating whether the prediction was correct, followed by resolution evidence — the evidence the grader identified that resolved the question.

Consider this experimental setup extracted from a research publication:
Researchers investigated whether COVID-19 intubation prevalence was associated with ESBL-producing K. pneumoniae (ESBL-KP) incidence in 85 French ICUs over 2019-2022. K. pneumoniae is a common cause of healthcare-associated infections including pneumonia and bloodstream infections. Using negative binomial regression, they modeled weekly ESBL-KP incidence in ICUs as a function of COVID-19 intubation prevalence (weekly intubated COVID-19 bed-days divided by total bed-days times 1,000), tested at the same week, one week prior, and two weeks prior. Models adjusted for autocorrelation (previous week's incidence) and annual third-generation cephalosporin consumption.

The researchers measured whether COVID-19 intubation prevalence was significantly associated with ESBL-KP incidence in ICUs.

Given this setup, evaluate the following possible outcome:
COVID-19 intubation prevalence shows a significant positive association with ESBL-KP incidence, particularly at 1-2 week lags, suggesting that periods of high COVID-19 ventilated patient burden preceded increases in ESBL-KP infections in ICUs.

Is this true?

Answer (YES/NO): NO